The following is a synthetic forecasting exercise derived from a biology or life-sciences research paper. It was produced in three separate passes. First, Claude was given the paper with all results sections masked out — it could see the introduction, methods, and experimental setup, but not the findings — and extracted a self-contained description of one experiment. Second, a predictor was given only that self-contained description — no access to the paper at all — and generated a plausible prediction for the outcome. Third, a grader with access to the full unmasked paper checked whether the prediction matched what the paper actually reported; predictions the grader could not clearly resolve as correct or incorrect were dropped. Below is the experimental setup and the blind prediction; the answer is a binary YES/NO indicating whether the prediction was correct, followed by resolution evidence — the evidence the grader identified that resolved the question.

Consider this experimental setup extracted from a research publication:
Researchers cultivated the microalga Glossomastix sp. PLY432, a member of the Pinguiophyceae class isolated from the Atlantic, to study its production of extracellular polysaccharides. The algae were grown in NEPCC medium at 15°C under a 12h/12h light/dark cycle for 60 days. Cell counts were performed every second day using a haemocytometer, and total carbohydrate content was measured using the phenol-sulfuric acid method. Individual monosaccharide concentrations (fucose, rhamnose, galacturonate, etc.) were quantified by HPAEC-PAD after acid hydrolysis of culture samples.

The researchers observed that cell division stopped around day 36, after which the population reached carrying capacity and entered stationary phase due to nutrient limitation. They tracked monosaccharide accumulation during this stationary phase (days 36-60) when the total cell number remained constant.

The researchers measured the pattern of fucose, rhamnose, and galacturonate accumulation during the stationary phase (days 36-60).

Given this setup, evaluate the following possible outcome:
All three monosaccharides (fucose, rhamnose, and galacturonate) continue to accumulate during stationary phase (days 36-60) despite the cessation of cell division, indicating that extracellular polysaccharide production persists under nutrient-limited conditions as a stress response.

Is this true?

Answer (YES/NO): YES